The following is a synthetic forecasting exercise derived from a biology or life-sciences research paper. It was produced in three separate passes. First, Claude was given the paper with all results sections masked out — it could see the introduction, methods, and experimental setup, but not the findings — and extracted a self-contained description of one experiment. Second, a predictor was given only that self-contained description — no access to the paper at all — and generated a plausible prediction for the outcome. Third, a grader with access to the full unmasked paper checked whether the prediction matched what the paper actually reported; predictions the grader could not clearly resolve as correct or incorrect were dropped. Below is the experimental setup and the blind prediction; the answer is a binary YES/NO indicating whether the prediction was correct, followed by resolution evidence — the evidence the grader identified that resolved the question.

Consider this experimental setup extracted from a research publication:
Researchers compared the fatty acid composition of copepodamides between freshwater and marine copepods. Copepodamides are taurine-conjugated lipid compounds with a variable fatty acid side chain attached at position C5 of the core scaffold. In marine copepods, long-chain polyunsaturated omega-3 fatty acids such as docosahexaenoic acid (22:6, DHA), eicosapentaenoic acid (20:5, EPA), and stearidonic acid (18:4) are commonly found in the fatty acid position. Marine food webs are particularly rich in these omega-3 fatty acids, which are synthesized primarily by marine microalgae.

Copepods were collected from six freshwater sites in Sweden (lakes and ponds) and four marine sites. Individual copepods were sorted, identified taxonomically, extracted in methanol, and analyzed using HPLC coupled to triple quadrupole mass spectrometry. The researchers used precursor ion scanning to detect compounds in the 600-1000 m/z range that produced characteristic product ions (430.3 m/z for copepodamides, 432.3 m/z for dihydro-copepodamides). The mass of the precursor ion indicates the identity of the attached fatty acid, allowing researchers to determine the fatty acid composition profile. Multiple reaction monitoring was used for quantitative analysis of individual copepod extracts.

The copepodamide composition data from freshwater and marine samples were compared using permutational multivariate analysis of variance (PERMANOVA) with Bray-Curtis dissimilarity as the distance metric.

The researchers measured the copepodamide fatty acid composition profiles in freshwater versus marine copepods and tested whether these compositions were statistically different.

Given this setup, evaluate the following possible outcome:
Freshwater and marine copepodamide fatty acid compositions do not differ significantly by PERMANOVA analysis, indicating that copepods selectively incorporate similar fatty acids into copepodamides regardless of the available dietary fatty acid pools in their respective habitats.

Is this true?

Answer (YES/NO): NO